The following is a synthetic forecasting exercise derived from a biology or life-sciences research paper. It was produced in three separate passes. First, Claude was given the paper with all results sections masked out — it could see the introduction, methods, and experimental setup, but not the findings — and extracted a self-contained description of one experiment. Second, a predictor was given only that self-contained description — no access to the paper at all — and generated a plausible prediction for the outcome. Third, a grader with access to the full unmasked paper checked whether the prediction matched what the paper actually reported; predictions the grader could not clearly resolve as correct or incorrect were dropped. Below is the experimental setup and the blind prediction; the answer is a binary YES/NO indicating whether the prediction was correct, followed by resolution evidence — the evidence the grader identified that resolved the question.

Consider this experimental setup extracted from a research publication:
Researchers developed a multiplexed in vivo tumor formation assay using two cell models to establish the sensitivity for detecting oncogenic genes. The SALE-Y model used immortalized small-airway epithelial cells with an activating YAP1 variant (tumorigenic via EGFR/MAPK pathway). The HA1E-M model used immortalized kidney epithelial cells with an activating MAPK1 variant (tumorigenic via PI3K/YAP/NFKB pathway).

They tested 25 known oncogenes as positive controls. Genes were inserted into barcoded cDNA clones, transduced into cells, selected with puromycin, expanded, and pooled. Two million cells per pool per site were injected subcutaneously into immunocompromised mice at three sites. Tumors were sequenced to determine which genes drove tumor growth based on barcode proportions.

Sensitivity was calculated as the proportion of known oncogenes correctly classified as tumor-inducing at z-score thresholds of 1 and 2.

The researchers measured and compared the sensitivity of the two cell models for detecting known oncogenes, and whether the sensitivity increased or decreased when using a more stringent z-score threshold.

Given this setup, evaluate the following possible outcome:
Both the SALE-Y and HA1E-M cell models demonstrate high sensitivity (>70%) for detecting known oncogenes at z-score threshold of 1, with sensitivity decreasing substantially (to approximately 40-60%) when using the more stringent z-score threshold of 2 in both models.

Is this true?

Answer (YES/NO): NO